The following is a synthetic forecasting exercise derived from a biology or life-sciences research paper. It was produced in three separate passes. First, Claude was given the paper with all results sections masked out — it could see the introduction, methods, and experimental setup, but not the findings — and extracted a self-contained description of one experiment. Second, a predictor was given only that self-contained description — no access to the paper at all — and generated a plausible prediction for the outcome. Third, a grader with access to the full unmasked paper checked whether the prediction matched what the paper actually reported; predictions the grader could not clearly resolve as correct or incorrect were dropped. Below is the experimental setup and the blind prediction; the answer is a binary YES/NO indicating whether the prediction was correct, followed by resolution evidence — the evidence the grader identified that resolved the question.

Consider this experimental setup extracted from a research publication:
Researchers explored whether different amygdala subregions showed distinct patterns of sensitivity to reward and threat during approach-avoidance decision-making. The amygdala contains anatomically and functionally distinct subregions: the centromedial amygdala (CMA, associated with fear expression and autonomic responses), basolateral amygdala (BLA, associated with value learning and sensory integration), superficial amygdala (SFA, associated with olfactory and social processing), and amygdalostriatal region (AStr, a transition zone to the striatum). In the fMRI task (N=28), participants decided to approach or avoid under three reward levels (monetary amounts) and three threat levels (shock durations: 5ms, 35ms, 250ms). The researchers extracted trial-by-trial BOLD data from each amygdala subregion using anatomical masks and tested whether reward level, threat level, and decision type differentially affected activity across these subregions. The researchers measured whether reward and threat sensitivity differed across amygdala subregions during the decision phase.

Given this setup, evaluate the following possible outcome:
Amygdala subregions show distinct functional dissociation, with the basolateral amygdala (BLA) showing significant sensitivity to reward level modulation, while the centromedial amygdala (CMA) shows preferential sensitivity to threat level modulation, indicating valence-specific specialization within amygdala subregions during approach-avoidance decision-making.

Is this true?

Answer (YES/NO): NO